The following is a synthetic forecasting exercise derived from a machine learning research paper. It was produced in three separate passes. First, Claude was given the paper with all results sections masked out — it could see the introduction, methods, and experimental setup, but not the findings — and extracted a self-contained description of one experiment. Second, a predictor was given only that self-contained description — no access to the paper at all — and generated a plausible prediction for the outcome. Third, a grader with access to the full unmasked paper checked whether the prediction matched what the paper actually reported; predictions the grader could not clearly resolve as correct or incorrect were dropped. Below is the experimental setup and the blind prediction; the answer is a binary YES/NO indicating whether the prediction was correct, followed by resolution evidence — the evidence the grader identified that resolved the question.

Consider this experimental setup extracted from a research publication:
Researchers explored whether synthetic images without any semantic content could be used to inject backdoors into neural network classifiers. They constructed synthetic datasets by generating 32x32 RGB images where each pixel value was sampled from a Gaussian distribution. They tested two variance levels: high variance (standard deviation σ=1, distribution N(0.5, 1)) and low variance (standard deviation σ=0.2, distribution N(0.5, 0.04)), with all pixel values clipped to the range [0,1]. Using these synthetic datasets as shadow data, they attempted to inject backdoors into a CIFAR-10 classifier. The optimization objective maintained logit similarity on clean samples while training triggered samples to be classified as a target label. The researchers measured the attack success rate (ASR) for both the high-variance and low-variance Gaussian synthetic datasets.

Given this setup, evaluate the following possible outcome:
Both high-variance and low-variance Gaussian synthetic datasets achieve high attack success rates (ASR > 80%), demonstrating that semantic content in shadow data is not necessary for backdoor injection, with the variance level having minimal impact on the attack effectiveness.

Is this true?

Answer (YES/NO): NO